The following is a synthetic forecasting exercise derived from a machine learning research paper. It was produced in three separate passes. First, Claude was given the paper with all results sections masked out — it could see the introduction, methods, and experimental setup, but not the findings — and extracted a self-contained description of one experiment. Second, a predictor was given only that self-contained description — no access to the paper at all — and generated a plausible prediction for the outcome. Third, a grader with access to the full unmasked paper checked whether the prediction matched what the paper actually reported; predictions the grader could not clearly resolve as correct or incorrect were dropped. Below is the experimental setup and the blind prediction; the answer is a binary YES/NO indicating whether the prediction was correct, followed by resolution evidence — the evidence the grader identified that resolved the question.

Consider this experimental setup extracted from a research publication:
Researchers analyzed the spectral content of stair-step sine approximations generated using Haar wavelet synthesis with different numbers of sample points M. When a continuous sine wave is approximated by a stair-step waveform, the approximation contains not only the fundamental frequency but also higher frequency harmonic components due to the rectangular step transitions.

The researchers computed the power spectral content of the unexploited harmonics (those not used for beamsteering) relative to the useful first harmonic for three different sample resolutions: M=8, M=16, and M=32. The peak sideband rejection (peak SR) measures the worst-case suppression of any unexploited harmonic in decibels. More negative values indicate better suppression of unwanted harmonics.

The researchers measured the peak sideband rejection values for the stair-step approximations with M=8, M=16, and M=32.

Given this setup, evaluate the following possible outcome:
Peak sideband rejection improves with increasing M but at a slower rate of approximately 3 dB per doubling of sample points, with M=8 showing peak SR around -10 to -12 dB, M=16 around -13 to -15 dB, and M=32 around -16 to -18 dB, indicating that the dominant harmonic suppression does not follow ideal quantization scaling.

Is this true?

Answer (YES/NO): NO